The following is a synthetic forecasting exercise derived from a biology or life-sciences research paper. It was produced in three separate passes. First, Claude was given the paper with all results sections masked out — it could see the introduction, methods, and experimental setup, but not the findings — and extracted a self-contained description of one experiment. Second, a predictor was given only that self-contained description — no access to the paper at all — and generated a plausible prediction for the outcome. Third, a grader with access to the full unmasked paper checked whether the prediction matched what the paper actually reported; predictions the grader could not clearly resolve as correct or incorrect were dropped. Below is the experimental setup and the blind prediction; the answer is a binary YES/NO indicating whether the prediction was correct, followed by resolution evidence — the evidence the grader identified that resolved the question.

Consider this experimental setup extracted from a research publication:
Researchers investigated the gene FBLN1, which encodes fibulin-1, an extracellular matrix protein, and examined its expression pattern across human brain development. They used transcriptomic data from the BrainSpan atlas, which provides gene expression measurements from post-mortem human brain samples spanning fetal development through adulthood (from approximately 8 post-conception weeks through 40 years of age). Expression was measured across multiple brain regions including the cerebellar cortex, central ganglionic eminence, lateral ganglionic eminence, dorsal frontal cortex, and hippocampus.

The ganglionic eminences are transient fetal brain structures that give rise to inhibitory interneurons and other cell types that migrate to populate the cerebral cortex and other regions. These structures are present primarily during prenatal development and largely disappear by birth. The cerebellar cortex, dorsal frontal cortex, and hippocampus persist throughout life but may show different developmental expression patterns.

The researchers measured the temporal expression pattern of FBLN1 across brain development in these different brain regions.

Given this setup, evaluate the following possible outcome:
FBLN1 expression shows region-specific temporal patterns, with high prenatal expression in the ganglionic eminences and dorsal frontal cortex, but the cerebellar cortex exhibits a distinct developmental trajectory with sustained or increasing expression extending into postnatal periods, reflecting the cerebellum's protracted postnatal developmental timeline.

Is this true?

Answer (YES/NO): NO